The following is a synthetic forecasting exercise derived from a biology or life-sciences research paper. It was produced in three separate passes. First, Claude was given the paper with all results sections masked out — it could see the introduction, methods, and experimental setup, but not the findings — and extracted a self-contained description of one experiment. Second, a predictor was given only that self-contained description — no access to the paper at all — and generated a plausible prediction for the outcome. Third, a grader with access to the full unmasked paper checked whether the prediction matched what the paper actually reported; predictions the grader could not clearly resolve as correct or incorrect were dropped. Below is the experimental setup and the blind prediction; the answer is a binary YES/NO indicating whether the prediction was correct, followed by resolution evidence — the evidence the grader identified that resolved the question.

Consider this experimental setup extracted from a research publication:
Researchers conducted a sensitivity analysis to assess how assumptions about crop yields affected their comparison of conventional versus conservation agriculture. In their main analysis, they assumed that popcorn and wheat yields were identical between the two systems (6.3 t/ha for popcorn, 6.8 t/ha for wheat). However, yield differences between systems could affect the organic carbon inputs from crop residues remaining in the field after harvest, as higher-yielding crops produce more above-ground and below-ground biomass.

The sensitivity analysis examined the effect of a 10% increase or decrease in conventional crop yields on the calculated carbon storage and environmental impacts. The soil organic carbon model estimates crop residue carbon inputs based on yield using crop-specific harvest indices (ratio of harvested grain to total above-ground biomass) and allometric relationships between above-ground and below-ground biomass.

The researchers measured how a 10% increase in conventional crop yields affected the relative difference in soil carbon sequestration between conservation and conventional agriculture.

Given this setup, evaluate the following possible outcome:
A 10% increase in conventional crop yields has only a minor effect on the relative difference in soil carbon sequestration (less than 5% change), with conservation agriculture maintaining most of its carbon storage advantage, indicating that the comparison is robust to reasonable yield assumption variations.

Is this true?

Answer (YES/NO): NO